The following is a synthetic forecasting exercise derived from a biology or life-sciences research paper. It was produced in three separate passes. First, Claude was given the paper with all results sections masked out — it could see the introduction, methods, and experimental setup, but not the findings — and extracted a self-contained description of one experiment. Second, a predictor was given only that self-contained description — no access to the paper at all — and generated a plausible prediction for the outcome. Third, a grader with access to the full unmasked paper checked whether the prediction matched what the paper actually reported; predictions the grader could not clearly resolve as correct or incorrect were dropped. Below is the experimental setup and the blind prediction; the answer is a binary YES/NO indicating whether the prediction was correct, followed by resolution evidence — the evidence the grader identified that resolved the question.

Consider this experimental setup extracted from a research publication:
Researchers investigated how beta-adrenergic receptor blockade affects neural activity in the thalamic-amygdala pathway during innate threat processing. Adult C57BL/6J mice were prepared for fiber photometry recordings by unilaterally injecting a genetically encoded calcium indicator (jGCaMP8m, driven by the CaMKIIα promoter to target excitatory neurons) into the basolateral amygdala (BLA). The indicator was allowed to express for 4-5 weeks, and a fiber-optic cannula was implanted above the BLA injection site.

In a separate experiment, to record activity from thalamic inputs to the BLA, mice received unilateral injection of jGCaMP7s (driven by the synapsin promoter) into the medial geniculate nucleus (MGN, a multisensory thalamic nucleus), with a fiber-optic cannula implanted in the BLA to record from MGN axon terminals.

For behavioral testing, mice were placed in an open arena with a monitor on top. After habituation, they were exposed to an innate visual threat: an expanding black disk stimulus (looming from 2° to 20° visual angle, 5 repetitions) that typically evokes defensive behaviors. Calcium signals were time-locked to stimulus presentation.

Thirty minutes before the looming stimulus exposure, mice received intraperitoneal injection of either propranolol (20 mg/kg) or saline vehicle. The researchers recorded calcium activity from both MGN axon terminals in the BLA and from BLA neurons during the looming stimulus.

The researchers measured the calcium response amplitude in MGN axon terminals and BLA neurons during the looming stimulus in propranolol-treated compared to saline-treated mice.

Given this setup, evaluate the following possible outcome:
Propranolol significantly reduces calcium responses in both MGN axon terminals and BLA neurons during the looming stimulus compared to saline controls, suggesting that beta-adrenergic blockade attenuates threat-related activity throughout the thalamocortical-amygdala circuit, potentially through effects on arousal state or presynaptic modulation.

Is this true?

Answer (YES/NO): NO